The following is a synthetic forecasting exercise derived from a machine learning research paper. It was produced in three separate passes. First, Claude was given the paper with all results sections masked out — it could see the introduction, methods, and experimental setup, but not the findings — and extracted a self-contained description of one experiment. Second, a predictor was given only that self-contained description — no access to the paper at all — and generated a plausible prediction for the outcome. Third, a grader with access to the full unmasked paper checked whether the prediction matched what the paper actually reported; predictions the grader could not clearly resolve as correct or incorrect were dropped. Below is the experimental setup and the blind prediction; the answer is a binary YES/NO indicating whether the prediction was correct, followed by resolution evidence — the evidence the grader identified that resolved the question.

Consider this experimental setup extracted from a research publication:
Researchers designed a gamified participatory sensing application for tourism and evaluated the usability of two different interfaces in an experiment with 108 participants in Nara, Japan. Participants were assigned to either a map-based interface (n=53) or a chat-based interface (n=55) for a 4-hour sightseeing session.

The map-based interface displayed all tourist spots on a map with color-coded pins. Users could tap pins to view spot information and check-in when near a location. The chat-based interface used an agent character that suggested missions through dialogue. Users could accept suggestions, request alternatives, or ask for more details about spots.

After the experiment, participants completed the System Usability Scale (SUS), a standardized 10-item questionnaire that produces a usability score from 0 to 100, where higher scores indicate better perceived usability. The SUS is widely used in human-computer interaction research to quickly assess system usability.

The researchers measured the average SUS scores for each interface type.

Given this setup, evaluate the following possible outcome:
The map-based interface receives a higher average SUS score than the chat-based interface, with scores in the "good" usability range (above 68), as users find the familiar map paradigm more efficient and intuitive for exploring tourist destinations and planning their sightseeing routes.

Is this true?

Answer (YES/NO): YES